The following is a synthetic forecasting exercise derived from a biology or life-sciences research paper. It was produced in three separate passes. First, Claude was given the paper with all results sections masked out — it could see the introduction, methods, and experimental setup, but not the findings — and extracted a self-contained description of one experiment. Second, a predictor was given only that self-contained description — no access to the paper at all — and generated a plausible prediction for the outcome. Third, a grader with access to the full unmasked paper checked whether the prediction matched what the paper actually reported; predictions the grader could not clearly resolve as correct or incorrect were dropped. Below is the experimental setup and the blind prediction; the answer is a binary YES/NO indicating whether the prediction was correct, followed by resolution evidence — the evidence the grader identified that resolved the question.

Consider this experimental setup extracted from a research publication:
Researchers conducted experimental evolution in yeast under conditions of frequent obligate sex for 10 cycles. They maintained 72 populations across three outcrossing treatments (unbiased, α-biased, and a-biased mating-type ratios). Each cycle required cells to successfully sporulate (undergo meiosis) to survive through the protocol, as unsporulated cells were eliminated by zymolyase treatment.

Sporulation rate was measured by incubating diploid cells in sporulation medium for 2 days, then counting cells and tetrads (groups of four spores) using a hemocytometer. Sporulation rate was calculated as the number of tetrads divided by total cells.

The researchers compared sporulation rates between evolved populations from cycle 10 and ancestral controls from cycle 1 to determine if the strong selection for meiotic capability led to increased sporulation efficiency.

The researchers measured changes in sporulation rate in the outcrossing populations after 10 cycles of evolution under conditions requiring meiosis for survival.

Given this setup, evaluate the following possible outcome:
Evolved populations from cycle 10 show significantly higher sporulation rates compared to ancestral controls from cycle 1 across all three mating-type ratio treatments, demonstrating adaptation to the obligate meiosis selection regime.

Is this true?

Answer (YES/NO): NO